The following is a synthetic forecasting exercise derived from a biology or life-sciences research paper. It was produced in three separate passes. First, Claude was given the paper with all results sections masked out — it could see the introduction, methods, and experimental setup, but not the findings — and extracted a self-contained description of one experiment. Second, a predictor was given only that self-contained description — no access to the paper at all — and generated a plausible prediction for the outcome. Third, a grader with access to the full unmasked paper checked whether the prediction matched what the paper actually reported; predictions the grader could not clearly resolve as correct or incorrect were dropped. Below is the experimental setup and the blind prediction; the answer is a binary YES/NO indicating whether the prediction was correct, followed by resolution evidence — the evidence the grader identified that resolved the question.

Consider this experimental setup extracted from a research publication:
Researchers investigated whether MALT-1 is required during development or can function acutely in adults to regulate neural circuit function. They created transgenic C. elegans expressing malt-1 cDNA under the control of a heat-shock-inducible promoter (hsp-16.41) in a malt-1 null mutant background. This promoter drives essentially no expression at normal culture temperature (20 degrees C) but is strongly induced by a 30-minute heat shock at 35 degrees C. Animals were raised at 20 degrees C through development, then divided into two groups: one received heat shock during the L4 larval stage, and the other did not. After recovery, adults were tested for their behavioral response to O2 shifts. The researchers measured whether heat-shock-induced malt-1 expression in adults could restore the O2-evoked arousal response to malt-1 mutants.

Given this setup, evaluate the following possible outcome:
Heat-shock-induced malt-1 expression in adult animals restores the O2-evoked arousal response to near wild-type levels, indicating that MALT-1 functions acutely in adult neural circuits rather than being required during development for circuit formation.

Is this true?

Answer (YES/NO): YES